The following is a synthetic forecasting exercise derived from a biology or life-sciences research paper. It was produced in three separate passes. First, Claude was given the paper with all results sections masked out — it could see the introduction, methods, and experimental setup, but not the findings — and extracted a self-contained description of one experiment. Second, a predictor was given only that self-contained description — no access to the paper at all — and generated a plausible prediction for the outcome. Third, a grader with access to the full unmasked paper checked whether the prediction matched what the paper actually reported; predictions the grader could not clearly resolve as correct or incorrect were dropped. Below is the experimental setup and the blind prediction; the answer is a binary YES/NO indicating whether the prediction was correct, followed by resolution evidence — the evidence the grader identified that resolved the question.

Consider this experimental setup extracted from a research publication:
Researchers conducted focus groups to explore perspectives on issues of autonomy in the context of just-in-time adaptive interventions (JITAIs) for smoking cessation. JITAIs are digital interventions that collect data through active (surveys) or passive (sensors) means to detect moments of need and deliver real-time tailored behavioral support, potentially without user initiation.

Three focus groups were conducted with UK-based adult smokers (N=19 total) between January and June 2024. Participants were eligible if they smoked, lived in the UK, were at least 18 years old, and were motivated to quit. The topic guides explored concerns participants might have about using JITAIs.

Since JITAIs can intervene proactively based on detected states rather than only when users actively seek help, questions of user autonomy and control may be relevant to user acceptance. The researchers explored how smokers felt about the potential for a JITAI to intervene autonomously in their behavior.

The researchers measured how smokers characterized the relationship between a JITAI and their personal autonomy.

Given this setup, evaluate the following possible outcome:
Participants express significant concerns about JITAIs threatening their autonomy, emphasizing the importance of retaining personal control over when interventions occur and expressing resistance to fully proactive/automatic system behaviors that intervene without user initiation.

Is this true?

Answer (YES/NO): NO